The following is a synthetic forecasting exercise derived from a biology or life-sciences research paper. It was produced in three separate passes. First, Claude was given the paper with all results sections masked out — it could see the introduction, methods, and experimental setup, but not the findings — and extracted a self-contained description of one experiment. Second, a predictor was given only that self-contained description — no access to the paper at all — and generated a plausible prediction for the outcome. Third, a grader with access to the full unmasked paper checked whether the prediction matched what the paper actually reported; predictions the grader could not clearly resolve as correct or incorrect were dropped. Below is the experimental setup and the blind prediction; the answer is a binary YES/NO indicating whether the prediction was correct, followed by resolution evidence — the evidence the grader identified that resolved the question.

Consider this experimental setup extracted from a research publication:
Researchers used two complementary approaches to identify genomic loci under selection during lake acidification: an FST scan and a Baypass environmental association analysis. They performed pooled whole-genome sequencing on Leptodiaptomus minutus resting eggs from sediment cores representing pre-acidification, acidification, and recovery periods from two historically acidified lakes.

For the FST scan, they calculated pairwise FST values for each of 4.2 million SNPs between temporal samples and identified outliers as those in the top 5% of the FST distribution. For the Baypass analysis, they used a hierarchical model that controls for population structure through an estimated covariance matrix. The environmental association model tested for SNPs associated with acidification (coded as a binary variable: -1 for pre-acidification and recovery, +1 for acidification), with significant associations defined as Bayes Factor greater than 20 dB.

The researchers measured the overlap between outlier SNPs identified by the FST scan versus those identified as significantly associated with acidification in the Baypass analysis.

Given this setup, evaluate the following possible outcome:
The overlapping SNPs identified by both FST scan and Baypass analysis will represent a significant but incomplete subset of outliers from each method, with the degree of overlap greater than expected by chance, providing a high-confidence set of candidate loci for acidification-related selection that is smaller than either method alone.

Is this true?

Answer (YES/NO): NO